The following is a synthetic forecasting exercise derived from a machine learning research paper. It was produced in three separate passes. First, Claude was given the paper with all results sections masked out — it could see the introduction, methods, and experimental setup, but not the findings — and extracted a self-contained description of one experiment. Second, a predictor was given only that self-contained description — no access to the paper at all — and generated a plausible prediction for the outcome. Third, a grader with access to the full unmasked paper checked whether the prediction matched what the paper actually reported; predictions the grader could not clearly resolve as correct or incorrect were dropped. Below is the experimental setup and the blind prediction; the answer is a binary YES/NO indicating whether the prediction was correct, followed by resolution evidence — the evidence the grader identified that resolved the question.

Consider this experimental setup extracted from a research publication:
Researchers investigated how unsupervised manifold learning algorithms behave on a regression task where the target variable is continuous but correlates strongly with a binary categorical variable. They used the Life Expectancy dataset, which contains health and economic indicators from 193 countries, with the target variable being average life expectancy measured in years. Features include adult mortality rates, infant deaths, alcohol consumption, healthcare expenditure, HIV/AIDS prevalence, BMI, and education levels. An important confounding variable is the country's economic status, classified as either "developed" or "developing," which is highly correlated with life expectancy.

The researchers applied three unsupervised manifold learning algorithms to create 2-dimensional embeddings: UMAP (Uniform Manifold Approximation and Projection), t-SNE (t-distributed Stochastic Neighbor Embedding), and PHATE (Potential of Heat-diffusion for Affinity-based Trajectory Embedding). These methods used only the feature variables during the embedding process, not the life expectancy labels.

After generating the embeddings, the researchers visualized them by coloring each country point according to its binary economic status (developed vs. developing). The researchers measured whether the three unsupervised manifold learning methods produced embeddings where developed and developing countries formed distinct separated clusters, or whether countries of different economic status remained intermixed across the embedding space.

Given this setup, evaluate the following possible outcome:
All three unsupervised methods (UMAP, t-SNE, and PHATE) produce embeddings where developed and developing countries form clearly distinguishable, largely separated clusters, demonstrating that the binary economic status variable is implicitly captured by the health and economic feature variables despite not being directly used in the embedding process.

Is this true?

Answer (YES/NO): YES